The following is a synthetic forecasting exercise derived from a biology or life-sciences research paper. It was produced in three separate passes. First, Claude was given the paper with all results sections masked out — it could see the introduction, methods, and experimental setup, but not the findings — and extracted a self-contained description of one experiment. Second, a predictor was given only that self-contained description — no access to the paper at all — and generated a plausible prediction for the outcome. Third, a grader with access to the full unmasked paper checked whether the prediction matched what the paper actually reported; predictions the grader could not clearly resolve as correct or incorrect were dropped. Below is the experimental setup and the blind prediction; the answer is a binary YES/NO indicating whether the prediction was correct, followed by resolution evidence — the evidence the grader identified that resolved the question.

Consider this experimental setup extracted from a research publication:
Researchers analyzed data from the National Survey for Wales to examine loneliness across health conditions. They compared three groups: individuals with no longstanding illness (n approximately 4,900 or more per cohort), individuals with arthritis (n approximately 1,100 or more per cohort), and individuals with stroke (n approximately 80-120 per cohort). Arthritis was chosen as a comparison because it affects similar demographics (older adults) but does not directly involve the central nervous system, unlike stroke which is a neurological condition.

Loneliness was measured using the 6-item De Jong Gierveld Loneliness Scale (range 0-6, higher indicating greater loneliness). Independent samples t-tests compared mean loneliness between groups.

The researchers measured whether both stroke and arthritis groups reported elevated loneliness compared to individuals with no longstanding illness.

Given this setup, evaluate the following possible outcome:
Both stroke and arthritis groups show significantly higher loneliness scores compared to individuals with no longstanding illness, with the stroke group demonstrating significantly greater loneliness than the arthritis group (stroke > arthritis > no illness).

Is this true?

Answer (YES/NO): NO